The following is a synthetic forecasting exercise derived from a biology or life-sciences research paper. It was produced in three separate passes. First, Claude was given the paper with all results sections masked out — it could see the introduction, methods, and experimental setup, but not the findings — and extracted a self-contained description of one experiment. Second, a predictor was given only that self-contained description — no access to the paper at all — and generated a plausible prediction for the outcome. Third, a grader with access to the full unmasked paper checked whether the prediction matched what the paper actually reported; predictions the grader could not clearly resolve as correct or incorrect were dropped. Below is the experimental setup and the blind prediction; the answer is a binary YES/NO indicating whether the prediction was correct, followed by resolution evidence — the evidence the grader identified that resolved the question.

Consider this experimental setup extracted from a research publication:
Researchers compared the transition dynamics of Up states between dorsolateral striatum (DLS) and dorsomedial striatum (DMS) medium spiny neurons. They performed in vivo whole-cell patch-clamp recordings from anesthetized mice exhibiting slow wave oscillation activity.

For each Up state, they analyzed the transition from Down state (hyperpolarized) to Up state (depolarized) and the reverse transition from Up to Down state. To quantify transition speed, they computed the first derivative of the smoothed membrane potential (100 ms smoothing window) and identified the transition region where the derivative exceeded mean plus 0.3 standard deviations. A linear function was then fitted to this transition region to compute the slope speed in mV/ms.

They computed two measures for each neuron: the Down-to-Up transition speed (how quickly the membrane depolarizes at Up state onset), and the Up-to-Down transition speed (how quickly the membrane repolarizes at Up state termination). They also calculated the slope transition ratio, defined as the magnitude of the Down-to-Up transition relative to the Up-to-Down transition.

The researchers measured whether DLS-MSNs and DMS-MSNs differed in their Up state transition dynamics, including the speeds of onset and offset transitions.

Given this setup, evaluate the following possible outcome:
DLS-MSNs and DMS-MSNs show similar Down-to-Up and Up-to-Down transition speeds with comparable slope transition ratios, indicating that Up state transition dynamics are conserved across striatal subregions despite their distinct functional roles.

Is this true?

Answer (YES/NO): NO